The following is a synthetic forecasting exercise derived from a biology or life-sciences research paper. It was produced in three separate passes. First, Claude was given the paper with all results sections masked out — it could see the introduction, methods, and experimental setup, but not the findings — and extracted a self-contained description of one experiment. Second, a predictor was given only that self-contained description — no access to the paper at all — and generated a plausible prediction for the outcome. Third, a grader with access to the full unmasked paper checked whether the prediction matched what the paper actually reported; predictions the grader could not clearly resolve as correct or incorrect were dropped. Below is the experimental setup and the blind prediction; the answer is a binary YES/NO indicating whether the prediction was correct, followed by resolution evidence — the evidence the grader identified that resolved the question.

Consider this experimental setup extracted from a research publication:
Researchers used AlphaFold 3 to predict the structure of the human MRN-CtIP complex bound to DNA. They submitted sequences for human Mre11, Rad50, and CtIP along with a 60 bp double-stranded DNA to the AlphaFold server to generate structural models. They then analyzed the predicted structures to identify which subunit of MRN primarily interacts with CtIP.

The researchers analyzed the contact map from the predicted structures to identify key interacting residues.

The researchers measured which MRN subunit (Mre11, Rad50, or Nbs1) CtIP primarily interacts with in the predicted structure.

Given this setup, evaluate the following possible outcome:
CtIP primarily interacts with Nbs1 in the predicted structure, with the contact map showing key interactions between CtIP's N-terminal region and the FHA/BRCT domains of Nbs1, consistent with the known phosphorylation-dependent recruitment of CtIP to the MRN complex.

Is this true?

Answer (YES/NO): NO